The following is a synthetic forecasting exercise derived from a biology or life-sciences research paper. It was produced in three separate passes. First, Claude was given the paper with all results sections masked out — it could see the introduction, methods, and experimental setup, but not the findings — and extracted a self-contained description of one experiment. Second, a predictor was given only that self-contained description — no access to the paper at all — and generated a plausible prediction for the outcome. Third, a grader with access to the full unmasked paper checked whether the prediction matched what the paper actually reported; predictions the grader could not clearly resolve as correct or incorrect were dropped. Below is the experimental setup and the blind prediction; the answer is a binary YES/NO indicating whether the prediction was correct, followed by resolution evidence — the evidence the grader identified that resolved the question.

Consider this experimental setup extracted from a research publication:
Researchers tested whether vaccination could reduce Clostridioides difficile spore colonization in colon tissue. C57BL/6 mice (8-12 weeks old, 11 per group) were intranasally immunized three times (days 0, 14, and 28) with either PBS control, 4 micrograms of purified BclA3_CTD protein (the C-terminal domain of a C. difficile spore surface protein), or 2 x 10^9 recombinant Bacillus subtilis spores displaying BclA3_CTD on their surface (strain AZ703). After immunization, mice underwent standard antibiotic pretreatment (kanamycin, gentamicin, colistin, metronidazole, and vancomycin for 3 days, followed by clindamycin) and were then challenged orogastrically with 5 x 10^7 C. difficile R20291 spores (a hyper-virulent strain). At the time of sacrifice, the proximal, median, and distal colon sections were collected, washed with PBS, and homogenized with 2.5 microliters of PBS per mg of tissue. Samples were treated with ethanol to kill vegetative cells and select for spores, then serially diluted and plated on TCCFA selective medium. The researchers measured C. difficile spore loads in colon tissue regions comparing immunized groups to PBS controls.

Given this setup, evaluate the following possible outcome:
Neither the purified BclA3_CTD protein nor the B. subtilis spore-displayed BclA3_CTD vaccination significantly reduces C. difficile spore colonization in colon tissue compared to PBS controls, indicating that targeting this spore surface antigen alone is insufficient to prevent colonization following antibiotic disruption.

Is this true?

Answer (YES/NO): YES